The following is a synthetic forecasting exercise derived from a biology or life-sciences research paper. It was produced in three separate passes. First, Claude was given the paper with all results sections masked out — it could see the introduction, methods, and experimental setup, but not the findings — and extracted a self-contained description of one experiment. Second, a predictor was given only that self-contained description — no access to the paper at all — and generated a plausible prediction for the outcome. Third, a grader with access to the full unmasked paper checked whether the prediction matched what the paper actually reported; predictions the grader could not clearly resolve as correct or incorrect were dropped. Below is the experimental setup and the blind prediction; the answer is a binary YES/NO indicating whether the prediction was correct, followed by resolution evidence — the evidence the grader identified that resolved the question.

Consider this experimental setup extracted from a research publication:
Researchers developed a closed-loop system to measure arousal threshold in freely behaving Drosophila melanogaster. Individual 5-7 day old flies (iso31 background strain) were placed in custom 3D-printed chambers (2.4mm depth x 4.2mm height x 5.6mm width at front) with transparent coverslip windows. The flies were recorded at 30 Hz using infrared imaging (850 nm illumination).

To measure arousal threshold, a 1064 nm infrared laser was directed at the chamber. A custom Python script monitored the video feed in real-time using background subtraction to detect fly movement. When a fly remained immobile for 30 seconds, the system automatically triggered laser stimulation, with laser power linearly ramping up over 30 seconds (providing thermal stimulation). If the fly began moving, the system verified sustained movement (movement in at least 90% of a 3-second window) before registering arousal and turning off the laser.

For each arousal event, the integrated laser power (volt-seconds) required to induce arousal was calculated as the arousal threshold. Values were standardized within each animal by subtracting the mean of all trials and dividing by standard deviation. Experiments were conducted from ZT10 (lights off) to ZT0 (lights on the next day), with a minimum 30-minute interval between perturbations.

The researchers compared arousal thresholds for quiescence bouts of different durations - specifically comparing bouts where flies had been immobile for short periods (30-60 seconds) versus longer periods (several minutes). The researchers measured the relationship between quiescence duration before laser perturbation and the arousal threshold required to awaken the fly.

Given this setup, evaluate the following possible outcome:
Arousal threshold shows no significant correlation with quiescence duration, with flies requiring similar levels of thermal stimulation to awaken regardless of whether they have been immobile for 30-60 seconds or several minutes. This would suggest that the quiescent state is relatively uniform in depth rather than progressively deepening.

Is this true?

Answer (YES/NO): NO